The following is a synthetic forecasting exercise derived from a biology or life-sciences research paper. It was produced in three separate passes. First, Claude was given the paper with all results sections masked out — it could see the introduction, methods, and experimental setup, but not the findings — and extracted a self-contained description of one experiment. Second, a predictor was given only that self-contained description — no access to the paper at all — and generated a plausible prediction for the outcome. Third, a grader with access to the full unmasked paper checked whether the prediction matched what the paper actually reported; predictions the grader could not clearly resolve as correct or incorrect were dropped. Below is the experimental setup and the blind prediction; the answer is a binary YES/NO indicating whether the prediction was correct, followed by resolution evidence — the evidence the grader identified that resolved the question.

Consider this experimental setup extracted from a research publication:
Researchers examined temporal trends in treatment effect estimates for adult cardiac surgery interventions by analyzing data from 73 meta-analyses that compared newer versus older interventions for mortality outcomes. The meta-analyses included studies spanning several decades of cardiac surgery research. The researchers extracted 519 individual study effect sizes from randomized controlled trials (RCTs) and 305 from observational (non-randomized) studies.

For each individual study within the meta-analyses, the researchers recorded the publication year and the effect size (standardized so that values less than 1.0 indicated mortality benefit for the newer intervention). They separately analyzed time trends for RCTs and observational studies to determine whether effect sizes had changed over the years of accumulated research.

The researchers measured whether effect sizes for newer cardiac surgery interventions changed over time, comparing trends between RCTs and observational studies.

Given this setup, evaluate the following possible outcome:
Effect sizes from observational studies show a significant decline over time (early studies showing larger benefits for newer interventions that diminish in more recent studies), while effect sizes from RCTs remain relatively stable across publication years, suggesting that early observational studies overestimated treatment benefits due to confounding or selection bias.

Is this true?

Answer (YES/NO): NO